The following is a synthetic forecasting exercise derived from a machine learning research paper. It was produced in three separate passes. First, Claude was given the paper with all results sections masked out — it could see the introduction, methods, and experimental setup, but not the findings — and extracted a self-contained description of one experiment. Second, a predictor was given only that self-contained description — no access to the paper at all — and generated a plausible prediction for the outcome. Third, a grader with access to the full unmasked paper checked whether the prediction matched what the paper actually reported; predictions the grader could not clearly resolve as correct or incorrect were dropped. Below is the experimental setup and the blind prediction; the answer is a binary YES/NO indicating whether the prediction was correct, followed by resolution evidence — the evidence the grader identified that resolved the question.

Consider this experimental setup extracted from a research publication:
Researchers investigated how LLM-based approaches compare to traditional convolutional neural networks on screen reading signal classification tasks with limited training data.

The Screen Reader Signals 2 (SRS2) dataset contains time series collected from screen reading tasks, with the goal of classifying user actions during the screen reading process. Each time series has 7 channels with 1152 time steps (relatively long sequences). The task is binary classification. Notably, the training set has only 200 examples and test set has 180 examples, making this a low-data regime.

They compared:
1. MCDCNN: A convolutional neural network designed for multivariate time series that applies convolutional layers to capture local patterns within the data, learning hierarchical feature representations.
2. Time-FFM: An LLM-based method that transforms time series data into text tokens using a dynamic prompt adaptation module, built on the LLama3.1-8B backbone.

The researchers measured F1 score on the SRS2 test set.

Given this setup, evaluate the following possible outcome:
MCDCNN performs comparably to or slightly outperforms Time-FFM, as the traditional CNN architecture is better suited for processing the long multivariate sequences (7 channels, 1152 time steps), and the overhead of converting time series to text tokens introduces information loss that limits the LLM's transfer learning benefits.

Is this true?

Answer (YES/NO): NO